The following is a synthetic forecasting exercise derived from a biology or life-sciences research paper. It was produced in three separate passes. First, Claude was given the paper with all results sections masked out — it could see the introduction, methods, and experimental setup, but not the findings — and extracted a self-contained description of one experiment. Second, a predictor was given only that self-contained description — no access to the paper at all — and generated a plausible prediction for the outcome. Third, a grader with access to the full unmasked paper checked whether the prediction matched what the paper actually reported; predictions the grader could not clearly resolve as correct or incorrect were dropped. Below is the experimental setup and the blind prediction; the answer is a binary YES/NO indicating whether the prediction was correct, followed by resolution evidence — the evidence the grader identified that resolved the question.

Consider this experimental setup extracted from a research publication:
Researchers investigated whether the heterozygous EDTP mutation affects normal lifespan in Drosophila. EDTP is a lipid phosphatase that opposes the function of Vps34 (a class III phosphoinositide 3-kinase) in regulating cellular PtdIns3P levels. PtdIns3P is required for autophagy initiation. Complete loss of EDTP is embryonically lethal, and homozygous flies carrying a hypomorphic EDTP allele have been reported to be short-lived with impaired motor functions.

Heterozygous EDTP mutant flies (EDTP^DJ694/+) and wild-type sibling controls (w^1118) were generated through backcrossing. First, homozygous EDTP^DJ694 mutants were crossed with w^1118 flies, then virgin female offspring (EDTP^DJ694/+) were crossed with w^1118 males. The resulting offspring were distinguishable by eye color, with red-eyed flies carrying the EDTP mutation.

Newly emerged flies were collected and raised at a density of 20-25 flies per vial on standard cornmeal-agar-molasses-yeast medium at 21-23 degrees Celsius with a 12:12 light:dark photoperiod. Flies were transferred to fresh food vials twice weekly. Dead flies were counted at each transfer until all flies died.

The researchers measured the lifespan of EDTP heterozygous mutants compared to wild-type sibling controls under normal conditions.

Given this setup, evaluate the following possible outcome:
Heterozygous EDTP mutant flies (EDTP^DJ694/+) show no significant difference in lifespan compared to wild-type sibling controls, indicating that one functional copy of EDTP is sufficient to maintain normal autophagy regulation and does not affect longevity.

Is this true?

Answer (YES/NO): YES